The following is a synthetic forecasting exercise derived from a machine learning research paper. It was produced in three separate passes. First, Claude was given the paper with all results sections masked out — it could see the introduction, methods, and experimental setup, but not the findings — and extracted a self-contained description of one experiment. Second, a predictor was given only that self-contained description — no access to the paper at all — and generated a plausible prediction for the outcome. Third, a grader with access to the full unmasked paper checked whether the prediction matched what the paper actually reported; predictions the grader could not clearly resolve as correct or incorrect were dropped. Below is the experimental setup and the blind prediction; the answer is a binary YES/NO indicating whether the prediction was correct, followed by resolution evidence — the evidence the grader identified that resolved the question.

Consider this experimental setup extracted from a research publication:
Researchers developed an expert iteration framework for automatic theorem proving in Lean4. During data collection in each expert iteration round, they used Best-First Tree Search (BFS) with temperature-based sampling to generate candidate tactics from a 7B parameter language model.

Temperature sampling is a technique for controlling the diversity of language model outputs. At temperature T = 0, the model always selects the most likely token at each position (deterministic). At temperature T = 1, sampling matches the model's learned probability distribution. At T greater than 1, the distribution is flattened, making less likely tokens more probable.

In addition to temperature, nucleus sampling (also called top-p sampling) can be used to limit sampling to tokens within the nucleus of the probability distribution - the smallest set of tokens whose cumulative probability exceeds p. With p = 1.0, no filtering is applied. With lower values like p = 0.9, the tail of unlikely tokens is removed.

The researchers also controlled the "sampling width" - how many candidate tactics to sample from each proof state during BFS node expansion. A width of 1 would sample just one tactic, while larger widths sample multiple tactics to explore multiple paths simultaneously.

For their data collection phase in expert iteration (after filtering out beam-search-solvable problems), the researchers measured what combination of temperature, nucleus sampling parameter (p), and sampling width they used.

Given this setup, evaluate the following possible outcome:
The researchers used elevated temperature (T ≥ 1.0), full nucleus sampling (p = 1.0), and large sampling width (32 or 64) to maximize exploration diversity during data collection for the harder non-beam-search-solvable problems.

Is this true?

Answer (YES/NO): NO